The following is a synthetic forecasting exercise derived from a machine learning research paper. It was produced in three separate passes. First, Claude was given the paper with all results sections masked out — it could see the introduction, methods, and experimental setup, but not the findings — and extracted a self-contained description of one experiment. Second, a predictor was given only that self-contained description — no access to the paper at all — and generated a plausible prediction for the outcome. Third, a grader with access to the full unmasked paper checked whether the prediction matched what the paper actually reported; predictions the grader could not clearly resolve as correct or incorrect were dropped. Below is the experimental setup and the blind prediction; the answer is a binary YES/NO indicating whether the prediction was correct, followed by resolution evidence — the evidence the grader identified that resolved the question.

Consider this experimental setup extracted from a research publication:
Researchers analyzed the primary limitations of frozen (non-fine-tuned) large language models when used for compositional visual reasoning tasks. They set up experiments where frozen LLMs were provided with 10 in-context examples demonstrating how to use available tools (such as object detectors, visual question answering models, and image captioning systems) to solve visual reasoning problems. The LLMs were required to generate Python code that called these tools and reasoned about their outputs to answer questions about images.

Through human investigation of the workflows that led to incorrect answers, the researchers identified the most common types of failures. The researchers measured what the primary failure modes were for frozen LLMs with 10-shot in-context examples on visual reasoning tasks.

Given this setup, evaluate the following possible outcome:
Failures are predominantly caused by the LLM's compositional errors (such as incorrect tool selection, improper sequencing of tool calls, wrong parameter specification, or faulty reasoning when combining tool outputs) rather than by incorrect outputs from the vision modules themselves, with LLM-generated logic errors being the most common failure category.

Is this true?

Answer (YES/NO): NO